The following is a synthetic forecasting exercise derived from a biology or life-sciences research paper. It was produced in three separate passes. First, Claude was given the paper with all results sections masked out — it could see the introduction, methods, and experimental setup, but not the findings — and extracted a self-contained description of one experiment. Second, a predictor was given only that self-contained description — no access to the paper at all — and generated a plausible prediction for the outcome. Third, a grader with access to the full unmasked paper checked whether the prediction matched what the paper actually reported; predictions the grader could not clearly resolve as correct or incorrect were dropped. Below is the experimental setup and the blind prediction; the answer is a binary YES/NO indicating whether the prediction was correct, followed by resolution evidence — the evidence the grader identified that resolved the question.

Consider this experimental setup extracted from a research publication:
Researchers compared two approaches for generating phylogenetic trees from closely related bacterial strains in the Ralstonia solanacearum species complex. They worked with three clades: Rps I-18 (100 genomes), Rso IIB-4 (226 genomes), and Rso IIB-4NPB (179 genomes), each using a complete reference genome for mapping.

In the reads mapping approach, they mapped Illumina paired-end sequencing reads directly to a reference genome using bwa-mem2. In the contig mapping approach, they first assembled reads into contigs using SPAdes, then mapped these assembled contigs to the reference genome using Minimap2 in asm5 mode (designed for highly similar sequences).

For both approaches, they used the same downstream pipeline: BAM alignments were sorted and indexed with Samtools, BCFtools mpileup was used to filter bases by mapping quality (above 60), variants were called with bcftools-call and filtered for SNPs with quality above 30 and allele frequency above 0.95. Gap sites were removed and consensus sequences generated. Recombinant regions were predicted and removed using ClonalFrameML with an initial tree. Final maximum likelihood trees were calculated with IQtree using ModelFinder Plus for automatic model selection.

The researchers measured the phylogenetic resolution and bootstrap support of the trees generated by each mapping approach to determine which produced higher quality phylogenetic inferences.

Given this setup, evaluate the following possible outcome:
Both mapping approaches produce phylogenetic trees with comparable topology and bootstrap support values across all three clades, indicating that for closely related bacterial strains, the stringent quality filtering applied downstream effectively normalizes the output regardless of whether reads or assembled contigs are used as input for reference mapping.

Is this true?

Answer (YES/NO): NO